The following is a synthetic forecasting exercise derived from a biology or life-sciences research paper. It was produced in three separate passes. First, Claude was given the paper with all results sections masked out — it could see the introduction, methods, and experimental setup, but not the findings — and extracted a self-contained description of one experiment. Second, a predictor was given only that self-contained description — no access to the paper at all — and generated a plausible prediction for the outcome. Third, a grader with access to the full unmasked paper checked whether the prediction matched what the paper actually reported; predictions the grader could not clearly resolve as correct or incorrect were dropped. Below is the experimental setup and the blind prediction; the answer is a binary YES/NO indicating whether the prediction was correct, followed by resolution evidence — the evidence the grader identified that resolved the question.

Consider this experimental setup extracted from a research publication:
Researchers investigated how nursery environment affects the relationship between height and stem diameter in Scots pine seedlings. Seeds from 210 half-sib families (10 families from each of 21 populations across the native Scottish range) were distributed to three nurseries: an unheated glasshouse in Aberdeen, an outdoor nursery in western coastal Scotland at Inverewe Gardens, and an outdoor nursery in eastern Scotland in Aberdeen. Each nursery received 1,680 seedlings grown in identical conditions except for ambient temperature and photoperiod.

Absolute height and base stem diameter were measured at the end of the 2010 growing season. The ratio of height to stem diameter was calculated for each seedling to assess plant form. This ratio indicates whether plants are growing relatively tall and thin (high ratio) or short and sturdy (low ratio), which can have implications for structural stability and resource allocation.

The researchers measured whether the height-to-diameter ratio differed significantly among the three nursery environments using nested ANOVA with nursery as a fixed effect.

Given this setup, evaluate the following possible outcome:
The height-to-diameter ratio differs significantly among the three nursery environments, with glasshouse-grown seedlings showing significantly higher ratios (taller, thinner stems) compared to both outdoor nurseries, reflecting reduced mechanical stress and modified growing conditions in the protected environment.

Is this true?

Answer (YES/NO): NO